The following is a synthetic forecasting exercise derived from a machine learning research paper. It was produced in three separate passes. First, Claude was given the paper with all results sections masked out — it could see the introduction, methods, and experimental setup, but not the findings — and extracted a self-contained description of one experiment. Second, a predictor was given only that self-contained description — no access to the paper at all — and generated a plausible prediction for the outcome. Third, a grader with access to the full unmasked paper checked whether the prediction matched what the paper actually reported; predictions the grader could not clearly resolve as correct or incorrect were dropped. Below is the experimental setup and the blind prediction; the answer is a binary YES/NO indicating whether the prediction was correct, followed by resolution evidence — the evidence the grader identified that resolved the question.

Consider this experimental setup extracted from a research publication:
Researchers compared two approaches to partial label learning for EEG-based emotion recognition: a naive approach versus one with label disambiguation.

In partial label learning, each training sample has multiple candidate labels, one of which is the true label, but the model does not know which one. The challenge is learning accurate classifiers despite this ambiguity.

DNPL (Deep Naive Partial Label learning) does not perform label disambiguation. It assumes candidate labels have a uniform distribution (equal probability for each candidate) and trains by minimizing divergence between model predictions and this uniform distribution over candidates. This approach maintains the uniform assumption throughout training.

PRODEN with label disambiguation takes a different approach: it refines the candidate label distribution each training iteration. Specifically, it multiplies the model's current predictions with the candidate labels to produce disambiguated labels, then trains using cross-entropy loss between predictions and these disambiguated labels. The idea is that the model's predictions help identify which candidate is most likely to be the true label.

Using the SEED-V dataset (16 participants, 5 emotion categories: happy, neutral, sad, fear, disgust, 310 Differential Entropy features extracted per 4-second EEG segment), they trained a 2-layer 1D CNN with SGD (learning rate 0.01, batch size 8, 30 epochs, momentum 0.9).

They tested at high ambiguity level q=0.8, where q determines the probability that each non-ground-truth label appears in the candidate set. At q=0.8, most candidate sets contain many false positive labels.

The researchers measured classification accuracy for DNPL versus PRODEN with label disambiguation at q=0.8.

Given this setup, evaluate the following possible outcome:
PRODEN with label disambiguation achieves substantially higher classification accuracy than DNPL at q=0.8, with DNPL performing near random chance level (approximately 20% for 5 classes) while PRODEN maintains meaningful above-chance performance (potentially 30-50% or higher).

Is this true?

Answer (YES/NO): NO